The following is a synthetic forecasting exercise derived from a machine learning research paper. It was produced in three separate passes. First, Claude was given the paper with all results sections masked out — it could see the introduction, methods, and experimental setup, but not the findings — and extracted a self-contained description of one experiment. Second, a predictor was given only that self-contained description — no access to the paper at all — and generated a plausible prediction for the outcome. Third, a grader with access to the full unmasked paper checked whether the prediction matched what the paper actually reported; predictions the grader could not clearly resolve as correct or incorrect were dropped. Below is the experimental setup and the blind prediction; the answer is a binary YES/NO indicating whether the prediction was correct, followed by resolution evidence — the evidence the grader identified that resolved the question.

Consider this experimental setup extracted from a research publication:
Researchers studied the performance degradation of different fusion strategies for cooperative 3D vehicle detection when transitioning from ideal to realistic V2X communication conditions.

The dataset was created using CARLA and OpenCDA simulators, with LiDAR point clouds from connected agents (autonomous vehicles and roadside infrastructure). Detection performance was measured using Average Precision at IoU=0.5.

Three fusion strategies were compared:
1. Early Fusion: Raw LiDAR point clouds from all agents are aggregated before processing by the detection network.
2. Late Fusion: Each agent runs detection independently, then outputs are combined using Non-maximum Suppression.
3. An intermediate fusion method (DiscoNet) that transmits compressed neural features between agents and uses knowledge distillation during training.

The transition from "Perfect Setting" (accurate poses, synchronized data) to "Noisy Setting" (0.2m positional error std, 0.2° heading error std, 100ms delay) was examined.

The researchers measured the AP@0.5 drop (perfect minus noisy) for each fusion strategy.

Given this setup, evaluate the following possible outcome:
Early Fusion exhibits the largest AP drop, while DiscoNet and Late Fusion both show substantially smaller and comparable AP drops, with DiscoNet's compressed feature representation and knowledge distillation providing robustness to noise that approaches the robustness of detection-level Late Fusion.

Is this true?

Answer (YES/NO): NO